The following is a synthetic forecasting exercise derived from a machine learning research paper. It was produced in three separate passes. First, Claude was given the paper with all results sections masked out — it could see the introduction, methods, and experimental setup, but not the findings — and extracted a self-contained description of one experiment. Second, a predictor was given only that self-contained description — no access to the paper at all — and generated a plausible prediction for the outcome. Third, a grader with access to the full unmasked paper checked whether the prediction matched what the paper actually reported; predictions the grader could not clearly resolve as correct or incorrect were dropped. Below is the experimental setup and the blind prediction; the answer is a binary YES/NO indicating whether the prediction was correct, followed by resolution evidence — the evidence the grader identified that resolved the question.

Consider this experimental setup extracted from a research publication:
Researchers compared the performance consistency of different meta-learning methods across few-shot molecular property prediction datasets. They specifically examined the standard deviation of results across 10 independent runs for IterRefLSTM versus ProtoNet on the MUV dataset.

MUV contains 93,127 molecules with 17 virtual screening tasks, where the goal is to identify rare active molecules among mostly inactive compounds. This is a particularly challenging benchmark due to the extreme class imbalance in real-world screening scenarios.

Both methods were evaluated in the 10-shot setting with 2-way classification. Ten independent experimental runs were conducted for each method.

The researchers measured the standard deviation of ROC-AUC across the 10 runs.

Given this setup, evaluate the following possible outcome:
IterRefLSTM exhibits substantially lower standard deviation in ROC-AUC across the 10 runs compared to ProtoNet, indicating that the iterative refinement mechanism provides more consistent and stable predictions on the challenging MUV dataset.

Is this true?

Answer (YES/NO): NO